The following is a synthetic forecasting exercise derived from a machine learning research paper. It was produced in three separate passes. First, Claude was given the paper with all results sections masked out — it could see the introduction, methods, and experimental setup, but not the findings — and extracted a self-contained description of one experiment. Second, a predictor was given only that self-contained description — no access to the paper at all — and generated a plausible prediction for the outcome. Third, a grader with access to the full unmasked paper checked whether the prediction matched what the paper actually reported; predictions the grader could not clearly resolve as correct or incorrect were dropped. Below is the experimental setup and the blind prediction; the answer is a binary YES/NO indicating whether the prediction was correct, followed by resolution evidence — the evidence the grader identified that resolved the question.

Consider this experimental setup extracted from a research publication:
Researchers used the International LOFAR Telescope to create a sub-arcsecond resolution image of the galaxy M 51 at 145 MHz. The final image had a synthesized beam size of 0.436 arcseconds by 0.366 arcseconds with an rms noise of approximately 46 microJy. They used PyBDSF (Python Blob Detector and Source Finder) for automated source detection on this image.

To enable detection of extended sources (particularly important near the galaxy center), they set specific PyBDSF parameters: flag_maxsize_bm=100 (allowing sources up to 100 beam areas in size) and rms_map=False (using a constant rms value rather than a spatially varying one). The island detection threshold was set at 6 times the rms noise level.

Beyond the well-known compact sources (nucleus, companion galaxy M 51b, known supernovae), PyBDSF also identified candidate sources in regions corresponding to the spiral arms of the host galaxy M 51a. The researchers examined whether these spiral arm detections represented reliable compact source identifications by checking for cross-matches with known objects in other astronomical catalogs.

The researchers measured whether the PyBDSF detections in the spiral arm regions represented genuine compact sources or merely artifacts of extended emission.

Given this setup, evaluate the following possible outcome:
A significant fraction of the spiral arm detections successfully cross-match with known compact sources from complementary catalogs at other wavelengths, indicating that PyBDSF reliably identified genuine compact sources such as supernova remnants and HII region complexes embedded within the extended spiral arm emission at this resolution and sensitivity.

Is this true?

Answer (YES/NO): NO